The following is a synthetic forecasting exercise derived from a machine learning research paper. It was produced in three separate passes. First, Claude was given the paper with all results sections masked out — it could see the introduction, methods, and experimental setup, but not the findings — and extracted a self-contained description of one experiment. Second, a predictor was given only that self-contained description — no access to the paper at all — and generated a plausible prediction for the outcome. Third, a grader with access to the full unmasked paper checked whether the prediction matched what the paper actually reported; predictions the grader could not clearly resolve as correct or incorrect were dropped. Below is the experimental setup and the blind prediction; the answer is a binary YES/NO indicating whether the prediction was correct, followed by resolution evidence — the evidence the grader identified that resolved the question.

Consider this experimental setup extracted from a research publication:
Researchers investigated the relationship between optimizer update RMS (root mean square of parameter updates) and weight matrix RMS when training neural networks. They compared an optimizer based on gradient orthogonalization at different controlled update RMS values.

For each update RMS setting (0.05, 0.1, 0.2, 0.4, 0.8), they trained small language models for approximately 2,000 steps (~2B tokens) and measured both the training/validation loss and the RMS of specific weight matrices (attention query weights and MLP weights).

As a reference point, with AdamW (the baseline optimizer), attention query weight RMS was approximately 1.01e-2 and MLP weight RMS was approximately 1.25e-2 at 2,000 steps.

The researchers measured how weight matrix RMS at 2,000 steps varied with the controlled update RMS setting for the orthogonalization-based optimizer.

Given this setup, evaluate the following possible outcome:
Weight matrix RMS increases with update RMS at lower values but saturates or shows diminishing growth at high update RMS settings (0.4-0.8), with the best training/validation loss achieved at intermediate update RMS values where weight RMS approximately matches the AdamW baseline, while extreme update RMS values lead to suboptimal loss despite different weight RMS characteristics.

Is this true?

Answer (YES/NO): NO